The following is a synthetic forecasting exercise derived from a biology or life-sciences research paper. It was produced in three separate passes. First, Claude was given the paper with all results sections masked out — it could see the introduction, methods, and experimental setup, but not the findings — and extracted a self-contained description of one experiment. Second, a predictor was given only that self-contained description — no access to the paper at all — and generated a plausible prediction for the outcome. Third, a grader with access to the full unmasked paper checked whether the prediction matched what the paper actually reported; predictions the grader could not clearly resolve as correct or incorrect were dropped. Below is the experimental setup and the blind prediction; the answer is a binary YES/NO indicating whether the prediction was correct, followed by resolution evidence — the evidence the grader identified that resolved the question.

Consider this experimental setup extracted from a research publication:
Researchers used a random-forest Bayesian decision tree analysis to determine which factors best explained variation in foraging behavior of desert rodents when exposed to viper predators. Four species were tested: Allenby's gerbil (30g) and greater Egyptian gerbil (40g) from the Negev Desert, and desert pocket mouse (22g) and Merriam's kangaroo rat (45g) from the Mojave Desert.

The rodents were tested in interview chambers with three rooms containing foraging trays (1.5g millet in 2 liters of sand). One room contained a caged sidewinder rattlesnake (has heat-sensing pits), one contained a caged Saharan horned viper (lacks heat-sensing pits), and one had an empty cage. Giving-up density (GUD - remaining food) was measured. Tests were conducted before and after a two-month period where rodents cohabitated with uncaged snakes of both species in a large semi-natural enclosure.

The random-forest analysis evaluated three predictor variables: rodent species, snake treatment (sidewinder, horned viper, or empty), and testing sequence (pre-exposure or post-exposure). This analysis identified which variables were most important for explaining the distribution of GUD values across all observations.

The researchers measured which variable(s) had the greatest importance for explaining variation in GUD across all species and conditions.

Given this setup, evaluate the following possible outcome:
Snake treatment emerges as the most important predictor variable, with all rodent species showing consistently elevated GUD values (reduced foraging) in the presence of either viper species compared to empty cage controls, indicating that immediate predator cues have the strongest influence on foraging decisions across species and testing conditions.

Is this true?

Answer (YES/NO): YES